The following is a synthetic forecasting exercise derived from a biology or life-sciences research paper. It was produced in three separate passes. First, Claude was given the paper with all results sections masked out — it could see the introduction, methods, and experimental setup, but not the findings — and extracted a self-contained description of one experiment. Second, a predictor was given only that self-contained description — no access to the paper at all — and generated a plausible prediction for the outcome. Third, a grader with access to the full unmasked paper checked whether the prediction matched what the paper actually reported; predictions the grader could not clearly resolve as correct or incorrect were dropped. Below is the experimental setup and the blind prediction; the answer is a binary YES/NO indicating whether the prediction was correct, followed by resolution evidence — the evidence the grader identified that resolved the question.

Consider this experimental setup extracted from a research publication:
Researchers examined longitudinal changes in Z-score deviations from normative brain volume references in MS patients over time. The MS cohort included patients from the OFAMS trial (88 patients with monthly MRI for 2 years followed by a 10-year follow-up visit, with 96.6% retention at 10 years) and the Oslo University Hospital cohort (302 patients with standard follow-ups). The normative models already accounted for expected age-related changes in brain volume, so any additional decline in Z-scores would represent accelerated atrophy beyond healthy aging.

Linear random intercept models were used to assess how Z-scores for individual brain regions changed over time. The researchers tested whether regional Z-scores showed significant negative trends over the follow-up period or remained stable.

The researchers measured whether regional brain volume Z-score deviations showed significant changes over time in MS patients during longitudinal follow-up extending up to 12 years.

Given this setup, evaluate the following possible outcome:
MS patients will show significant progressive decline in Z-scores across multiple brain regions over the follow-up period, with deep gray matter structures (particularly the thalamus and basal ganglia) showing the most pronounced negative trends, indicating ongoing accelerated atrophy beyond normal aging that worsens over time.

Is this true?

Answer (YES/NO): YES